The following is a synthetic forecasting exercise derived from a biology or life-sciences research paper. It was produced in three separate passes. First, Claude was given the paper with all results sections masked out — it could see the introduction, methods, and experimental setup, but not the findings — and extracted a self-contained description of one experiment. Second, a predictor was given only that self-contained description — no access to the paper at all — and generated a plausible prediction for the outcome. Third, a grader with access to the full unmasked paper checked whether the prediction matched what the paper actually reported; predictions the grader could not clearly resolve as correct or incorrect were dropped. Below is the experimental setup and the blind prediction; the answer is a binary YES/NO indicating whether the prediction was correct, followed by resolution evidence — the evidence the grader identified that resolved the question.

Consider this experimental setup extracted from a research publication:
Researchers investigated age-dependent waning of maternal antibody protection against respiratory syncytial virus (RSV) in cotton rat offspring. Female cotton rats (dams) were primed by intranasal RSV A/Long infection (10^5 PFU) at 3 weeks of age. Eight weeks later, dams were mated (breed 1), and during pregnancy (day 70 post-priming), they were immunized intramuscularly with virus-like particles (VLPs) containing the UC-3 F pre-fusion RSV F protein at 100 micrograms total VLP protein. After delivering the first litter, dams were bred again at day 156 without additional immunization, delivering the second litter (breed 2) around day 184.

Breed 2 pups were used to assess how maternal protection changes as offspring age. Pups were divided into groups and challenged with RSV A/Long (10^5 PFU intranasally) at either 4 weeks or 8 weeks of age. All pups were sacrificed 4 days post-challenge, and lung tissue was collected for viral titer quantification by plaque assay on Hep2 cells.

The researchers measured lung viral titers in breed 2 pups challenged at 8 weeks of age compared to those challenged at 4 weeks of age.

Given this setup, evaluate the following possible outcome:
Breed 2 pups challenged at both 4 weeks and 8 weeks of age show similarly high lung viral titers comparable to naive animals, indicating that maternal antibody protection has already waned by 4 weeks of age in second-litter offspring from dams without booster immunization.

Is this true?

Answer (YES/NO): NO